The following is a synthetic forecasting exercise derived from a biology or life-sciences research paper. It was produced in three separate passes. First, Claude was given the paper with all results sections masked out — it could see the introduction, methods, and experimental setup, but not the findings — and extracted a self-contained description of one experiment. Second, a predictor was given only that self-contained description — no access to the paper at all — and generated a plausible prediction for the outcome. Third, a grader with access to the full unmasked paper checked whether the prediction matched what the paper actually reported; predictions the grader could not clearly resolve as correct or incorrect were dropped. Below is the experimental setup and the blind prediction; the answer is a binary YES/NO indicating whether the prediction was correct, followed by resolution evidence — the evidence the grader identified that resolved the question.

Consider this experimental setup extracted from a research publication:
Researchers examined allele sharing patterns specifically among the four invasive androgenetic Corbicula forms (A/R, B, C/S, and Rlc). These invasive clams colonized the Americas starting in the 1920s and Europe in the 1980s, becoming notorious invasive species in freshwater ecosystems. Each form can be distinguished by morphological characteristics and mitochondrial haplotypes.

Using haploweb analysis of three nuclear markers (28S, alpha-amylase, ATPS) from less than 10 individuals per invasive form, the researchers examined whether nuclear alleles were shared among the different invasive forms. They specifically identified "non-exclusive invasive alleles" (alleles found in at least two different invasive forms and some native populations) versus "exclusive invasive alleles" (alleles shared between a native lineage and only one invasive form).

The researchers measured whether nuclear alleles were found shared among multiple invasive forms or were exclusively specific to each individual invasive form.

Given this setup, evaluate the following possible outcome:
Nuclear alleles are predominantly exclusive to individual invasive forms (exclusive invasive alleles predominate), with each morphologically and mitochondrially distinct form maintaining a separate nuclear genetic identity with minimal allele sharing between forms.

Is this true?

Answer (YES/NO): NO